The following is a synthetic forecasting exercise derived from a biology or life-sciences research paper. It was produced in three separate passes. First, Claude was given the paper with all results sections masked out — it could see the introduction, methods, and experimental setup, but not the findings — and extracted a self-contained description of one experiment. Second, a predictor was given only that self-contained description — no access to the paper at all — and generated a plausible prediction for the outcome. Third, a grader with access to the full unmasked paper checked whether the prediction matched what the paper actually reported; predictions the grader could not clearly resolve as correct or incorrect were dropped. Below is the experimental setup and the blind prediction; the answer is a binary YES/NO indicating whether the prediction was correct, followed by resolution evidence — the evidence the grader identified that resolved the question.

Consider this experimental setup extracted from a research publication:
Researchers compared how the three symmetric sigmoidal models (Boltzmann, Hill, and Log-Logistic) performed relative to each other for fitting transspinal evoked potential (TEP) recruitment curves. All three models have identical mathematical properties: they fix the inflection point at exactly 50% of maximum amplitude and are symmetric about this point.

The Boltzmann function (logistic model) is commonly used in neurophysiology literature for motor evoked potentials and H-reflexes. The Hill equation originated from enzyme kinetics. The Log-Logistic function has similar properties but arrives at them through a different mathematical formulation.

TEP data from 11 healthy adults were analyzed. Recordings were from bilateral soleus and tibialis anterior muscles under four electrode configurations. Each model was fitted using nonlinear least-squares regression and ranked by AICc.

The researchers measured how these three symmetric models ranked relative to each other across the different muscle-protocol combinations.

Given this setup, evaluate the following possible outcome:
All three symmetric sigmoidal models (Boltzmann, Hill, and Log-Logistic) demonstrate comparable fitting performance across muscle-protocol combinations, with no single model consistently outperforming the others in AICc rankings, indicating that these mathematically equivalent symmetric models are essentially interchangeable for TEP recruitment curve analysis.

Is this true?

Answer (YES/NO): NO